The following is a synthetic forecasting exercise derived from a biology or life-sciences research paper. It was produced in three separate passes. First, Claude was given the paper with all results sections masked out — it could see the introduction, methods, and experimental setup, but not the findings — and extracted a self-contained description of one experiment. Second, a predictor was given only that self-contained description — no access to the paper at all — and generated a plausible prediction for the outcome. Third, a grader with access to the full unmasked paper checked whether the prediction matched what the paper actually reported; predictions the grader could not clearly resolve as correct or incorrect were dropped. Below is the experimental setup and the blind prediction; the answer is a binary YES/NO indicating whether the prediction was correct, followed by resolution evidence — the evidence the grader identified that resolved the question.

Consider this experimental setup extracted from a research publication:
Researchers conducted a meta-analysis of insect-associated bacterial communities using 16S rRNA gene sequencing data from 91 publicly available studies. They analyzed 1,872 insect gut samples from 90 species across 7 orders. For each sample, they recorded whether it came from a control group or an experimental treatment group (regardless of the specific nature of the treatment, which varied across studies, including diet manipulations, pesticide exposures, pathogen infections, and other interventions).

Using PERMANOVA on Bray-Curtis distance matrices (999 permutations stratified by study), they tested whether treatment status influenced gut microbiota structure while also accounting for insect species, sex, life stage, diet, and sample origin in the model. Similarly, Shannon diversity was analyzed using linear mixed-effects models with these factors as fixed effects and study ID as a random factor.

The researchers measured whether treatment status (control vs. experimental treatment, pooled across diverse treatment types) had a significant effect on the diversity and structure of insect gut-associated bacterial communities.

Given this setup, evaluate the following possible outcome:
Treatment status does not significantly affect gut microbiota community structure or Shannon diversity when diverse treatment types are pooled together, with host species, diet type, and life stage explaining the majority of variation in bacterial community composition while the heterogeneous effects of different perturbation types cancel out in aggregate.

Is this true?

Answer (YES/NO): NO